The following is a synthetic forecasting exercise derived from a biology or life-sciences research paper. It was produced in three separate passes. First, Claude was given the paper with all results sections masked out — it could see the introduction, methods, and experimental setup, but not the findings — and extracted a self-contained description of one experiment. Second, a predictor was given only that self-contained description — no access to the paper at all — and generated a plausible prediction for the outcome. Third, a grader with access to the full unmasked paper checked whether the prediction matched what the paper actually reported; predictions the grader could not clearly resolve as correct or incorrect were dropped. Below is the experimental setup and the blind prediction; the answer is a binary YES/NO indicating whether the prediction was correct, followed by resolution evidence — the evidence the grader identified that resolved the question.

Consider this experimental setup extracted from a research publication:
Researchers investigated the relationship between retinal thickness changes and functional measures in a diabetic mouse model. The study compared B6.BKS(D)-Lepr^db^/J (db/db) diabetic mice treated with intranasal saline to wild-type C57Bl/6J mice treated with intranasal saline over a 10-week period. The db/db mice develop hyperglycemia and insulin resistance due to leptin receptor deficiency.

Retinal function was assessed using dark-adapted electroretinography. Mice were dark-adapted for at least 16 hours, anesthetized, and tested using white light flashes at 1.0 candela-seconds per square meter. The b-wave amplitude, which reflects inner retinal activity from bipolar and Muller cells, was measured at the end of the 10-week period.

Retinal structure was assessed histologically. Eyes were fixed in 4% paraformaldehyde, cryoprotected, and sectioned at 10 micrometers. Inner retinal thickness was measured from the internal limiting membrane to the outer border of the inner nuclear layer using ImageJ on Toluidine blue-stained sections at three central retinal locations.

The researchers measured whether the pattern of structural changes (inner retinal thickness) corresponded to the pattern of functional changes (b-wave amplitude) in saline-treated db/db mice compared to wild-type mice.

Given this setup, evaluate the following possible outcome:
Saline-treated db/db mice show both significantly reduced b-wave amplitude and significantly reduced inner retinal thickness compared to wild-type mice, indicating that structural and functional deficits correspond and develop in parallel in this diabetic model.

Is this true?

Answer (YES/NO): YES